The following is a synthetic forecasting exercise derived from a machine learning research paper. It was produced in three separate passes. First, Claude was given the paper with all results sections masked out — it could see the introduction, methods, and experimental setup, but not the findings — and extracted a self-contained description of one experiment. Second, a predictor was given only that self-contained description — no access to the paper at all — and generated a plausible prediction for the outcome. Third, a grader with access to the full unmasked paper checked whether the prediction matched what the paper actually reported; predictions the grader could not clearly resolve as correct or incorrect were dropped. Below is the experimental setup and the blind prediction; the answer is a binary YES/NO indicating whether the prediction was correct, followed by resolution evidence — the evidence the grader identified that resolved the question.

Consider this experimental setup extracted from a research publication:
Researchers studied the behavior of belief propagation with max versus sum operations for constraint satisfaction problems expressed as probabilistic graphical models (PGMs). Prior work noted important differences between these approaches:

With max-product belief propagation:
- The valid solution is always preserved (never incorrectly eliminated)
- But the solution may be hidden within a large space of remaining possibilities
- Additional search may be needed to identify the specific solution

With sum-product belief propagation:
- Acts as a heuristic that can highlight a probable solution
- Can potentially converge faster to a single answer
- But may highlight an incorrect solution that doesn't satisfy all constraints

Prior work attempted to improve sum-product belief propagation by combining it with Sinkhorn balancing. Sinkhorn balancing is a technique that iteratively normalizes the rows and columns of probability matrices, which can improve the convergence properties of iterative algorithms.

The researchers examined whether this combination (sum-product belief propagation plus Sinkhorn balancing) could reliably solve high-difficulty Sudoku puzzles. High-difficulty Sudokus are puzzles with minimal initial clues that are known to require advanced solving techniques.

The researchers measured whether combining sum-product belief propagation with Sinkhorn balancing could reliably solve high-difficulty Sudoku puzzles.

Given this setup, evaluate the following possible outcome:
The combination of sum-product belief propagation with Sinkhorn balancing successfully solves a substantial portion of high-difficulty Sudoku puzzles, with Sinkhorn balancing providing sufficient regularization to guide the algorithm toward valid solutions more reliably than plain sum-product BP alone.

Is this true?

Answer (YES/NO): NO